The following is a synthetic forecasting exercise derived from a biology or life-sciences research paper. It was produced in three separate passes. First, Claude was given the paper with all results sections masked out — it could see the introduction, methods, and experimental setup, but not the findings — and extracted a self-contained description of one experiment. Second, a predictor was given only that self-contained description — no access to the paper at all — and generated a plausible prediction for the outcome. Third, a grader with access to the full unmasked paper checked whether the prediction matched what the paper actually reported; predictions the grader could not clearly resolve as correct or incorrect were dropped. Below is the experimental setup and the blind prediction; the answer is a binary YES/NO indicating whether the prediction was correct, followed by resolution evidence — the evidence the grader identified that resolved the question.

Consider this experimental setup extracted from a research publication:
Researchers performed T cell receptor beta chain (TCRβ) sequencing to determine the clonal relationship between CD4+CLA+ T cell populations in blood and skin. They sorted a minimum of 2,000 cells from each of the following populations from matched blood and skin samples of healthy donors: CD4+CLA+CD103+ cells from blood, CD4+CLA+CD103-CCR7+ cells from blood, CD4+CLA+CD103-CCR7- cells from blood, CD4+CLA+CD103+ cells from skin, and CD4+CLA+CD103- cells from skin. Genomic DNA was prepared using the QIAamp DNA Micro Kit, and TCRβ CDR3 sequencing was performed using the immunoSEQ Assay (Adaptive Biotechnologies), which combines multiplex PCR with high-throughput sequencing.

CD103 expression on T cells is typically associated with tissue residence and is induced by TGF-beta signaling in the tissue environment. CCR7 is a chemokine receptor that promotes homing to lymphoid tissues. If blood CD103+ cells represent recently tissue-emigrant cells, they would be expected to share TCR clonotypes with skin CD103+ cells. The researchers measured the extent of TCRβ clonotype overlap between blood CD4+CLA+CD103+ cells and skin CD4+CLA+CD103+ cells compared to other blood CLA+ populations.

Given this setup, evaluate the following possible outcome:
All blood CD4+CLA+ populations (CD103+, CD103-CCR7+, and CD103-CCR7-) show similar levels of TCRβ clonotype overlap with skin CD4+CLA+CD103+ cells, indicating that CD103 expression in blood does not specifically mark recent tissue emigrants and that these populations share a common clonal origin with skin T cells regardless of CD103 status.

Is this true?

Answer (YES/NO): NO